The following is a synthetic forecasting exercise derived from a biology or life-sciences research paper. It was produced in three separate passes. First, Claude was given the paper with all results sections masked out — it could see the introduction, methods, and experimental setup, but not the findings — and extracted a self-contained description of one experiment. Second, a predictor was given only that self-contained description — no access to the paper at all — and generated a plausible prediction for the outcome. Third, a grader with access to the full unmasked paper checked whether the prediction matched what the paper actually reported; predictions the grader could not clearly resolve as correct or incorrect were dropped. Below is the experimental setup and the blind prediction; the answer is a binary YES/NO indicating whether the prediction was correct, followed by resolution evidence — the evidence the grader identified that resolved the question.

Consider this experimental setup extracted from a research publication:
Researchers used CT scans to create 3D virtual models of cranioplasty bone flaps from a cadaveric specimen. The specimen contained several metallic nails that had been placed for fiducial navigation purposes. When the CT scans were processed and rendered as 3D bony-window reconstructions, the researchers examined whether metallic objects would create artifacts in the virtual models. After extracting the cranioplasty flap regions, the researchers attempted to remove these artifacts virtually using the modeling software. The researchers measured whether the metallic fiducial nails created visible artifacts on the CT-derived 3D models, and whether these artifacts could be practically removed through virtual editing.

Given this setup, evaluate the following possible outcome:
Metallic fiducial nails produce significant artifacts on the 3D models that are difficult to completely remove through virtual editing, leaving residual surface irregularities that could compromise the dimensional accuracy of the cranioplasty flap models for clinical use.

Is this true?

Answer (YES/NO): NO